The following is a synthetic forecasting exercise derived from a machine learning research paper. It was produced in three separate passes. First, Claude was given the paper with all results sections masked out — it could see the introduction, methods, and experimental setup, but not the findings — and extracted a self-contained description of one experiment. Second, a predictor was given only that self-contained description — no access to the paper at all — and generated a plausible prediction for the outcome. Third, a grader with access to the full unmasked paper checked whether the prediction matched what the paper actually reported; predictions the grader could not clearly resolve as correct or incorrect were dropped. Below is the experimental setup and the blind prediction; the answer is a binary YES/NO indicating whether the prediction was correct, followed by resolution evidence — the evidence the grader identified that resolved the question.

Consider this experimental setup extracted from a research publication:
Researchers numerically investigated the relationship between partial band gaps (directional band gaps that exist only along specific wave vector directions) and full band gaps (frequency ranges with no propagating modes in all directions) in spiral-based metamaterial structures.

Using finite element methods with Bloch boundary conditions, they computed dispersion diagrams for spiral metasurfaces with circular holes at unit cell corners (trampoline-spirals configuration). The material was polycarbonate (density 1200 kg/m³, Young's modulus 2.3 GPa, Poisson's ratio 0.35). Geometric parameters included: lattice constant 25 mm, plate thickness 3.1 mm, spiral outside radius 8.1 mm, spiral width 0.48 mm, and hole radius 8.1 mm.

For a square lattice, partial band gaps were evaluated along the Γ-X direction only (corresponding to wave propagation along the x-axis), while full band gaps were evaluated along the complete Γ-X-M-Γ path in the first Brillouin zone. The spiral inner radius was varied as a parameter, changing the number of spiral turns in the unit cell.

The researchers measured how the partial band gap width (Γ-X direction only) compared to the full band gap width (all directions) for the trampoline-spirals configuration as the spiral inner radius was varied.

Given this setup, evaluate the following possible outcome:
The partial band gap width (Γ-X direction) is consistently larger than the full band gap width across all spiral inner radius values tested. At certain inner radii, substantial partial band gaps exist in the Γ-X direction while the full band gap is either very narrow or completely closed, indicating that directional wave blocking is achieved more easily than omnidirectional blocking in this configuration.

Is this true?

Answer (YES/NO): NO